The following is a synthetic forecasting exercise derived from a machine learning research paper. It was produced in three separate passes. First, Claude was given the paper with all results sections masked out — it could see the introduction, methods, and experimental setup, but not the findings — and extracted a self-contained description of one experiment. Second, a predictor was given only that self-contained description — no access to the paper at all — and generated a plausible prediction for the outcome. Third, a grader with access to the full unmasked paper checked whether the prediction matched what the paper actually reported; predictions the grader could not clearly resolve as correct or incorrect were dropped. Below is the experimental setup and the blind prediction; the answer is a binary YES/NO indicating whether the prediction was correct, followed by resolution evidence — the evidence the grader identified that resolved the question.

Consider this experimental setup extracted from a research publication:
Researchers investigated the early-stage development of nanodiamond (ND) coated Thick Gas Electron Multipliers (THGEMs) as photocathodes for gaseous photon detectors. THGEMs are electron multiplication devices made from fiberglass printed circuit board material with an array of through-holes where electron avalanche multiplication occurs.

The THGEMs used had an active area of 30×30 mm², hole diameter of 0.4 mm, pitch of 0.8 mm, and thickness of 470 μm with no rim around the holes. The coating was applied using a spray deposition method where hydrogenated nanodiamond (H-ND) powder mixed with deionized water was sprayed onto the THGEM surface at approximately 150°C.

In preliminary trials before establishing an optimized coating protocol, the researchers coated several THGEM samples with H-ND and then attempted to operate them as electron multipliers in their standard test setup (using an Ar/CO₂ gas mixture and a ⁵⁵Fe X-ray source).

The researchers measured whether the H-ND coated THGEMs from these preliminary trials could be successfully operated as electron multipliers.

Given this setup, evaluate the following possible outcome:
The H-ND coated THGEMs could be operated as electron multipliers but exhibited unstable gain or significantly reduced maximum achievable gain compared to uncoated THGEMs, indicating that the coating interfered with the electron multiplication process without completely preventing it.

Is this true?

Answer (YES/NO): NO